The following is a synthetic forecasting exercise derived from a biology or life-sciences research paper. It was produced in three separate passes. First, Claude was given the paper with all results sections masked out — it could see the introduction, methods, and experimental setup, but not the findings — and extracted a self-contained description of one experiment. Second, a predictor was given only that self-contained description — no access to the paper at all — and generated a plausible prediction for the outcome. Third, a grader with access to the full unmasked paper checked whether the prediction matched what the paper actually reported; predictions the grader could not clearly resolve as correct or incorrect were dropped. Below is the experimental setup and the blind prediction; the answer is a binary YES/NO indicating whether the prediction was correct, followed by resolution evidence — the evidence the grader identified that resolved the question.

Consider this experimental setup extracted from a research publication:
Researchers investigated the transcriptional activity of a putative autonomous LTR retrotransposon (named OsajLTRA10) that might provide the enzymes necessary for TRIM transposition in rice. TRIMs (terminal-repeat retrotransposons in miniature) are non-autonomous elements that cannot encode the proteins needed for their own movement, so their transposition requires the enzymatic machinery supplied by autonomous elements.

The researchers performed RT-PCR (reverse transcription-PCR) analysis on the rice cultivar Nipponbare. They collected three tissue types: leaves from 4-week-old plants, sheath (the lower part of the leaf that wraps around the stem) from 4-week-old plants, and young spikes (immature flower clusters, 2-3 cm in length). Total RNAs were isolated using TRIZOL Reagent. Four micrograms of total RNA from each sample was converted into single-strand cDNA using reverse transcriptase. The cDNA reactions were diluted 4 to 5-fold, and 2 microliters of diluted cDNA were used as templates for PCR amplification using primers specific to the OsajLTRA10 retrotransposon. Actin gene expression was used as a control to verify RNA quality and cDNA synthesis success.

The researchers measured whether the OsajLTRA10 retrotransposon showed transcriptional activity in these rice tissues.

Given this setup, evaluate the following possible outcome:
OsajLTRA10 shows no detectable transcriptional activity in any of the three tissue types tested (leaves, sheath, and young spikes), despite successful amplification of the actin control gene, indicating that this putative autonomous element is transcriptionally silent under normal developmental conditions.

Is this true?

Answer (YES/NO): NO